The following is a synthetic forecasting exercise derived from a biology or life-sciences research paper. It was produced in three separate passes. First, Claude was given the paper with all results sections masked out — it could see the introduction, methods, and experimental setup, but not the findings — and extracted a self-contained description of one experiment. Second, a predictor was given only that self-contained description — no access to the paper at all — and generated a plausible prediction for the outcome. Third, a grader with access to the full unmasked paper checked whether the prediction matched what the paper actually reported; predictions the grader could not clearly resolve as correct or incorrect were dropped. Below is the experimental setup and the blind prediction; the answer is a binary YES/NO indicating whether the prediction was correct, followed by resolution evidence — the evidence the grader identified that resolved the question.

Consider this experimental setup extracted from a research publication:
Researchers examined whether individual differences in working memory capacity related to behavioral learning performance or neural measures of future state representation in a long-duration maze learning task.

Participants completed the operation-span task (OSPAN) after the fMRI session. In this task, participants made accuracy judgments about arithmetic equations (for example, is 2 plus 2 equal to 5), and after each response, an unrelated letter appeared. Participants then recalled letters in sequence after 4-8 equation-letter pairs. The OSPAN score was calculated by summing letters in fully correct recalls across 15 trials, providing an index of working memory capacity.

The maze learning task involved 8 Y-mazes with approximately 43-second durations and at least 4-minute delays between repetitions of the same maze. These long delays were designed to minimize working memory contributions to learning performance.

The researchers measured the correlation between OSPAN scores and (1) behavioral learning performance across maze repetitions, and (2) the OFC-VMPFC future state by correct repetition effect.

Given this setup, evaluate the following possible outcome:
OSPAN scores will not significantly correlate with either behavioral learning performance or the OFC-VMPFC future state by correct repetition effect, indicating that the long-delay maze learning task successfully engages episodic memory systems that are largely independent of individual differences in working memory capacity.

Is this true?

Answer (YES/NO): NO